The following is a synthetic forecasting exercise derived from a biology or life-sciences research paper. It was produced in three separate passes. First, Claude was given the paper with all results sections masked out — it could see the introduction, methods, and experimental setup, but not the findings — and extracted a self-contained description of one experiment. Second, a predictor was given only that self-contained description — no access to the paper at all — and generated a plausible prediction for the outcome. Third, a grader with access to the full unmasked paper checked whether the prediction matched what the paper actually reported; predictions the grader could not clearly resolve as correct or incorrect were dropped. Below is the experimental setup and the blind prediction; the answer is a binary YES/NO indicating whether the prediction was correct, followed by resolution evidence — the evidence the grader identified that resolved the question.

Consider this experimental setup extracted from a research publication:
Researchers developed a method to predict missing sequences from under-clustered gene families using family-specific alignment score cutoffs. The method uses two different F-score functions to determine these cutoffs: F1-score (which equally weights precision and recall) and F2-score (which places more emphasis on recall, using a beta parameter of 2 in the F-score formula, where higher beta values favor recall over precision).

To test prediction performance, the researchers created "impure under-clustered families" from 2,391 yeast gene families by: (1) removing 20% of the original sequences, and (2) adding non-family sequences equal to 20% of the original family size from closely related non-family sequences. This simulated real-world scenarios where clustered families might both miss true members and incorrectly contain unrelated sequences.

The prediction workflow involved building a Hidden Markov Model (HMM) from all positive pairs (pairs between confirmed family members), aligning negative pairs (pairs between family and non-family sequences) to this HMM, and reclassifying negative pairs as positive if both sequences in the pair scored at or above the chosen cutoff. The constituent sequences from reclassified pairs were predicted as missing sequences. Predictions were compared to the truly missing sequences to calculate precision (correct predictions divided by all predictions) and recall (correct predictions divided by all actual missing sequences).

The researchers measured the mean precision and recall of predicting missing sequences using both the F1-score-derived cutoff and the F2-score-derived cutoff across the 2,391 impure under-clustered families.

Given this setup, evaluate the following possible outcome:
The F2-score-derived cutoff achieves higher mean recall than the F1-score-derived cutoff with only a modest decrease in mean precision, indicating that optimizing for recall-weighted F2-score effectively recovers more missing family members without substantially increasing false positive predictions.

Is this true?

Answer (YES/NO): NO